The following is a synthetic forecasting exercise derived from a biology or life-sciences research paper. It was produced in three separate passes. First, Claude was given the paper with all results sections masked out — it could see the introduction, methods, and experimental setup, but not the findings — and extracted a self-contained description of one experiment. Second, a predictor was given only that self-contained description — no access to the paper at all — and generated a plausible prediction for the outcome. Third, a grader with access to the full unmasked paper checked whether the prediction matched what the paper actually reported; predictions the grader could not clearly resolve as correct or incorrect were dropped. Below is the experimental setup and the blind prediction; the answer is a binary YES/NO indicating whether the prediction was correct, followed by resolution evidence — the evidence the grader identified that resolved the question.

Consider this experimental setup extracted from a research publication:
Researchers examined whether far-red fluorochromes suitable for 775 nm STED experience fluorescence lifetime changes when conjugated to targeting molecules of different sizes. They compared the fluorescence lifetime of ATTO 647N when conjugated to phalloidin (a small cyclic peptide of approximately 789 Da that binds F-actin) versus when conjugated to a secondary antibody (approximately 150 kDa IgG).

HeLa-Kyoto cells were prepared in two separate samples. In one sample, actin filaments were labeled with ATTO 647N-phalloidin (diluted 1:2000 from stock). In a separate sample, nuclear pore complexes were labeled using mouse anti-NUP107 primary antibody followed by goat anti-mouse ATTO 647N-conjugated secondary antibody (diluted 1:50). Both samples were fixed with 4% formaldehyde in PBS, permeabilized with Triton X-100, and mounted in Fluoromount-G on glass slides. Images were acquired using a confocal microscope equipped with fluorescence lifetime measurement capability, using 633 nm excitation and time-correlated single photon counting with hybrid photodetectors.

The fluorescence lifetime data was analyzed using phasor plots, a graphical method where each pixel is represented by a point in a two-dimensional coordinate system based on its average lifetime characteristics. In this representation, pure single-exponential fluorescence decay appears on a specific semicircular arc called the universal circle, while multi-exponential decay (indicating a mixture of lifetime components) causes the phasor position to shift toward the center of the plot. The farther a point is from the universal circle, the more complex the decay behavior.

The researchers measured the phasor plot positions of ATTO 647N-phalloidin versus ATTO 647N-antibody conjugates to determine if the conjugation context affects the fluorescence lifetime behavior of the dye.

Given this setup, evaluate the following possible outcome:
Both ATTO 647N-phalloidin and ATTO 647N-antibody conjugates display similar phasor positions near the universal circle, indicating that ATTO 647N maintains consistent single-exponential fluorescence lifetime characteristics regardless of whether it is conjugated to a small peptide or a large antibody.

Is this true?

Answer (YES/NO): NO